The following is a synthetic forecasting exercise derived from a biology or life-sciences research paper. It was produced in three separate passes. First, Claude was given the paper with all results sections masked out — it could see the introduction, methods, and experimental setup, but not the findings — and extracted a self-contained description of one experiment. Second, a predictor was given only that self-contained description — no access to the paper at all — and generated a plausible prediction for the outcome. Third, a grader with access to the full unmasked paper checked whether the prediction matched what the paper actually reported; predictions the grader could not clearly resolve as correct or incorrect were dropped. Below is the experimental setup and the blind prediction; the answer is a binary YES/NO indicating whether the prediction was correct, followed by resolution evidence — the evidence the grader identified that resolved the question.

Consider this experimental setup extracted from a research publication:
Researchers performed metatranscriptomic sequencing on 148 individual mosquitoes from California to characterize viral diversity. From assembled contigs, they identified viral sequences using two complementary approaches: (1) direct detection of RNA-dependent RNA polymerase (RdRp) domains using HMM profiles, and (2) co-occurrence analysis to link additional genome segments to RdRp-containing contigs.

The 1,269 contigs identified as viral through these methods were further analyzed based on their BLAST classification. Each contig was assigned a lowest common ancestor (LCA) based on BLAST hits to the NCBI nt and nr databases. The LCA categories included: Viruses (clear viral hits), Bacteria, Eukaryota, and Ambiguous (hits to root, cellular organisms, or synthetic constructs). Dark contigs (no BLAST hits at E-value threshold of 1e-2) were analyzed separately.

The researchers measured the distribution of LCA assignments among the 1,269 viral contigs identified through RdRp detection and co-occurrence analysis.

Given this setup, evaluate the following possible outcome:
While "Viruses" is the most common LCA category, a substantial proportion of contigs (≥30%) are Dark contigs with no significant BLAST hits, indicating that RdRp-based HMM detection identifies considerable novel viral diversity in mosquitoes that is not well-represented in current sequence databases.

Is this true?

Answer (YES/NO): NO